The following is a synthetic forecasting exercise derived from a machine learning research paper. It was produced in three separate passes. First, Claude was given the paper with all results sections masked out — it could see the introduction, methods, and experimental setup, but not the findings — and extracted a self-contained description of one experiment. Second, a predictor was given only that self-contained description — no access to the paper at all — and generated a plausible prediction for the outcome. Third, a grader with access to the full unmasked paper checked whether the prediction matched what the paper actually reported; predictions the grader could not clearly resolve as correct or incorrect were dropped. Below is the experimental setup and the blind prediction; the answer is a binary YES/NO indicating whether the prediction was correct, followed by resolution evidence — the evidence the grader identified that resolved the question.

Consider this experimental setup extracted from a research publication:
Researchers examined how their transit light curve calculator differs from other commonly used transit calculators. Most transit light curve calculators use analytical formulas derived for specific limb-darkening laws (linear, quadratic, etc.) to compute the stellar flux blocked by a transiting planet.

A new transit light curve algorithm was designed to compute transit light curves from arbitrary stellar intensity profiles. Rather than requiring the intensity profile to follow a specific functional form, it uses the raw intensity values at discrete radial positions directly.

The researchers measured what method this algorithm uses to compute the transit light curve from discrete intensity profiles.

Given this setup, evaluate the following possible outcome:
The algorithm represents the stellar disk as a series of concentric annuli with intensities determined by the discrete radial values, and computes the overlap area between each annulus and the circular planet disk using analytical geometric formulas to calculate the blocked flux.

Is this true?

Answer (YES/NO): NO